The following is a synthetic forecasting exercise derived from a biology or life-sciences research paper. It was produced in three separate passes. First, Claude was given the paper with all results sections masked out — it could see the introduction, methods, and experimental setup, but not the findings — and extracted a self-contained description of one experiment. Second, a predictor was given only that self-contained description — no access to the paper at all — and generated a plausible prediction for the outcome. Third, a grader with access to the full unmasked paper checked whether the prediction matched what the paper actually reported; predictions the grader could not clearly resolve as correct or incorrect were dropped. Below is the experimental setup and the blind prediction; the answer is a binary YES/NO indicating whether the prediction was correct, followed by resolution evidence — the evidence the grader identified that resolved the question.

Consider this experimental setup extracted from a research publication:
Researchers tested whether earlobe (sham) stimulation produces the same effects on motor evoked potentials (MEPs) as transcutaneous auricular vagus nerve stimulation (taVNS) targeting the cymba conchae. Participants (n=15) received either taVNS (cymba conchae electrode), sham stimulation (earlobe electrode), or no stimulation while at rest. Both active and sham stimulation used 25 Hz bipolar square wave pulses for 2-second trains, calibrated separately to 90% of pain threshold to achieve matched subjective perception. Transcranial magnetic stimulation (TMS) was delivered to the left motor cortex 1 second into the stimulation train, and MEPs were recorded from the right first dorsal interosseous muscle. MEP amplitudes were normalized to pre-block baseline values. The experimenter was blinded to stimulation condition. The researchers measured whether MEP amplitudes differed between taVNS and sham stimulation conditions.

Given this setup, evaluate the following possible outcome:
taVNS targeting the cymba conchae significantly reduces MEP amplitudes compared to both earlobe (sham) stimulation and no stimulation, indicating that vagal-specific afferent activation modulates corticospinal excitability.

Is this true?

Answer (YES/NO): NO